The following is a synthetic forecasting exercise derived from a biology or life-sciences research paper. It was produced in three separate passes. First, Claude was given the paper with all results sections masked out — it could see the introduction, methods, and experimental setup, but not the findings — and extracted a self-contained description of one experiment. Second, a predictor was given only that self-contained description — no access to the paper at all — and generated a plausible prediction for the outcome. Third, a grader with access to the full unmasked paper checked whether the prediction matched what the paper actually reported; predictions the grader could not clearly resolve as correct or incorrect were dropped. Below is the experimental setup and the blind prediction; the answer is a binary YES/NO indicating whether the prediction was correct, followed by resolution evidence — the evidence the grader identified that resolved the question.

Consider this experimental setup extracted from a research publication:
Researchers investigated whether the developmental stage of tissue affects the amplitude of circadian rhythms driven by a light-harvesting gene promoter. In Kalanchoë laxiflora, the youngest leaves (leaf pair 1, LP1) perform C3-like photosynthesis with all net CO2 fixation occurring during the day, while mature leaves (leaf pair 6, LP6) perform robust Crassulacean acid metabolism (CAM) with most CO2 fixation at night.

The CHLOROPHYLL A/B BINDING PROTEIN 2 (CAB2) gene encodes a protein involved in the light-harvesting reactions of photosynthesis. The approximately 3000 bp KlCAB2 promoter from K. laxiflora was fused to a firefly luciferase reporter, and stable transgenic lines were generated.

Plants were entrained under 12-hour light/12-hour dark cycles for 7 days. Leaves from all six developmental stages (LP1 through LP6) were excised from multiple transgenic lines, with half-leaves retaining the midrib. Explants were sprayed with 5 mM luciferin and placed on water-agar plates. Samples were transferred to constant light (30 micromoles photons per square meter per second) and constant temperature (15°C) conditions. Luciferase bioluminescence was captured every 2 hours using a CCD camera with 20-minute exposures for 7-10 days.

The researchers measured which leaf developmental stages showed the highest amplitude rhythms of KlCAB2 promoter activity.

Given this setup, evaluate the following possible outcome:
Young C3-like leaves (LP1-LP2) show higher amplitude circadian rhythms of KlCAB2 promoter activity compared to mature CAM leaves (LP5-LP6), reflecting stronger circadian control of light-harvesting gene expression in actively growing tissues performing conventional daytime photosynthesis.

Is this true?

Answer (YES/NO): YES